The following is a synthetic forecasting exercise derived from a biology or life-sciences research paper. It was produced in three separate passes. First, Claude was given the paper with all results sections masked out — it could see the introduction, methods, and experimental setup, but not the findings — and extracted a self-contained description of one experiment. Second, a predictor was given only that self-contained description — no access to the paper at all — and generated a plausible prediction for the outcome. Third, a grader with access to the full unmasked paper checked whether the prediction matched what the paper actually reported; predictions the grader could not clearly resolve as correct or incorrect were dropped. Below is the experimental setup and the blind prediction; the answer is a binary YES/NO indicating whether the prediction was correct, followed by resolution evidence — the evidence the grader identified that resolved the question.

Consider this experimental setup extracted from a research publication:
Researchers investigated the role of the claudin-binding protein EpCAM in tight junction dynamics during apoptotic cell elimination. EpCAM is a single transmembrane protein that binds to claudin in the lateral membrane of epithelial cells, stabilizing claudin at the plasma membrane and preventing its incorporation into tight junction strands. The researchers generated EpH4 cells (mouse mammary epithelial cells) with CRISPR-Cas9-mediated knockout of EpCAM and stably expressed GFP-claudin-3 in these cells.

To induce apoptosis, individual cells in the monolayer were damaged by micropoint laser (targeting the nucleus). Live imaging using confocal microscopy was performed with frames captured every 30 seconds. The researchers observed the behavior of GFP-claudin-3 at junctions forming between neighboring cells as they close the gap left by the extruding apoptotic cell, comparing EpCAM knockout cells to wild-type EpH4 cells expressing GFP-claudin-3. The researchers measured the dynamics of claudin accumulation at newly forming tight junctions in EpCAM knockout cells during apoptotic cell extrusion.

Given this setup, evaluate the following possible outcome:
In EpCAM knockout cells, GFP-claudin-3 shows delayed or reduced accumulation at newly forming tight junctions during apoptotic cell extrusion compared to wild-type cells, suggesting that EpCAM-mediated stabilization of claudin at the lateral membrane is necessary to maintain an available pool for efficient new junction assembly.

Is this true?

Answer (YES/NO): NO